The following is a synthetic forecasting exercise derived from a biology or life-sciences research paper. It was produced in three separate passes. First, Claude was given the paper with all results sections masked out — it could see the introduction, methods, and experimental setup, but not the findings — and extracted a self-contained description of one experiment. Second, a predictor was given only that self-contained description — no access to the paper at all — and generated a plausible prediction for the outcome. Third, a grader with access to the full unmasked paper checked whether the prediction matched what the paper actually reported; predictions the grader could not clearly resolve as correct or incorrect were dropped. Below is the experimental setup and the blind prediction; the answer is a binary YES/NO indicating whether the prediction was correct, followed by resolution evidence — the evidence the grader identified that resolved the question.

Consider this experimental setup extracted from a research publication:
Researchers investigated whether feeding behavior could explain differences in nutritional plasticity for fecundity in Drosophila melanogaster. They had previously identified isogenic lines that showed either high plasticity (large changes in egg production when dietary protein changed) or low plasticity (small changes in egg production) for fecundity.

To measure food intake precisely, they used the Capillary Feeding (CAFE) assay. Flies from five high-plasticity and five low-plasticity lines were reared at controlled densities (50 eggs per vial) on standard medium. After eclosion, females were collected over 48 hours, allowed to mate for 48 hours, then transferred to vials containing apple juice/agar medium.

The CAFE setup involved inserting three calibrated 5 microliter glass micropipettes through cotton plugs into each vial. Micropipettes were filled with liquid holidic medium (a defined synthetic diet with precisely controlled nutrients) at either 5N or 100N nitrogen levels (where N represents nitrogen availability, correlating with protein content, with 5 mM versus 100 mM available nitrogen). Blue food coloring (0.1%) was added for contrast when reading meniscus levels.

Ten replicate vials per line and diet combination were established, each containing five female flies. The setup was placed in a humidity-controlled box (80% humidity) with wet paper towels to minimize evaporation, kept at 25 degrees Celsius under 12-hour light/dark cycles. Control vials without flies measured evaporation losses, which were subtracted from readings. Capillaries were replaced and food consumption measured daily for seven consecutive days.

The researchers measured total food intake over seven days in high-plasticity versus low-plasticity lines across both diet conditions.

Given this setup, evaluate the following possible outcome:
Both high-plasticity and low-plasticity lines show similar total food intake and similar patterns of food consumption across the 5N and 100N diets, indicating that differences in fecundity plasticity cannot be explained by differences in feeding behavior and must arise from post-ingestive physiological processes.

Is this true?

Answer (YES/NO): NO